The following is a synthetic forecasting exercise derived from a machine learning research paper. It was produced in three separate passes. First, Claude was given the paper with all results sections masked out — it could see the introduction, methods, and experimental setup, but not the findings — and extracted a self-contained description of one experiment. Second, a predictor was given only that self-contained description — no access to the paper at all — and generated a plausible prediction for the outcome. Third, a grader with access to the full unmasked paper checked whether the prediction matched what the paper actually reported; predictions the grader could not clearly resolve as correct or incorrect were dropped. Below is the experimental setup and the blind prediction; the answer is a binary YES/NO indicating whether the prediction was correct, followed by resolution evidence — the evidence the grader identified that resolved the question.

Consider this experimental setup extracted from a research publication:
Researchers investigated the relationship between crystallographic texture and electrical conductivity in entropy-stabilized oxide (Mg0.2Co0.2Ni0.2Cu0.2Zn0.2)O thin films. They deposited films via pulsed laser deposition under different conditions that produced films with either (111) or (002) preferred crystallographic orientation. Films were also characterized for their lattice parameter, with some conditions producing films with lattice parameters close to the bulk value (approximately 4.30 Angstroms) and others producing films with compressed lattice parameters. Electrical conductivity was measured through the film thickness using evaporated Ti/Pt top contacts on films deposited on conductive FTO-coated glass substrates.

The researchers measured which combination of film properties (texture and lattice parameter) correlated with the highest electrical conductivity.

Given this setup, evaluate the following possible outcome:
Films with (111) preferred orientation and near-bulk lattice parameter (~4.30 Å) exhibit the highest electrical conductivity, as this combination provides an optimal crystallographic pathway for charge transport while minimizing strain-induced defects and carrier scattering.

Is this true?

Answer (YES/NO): NO